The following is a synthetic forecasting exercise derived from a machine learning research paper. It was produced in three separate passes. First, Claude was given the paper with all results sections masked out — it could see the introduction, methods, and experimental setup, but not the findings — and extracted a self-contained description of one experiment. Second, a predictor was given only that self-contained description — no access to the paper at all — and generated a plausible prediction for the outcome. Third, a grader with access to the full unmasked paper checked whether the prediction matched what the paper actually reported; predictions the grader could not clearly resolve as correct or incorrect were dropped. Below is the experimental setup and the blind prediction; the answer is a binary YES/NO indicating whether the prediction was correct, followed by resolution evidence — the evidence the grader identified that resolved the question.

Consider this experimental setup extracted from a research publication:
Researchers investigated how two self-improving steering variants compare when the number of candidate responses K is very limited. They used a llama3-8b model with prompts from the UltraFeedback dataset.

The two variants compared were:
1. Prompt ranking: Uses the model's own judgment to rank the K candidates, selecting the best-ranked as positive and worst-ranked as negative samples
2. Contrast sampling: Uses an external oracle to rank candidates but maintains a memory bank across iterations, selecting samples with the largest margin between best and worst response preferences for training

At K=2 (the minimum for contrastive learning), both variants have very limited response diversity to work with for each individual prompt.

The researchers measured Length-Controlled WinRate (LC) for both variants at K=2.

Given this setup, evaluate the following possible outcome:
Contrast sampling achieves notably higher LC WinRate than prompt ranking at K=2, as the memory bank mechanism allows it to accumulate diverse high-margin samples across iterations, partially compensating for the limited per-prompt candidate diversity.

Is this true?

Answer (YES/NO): YES